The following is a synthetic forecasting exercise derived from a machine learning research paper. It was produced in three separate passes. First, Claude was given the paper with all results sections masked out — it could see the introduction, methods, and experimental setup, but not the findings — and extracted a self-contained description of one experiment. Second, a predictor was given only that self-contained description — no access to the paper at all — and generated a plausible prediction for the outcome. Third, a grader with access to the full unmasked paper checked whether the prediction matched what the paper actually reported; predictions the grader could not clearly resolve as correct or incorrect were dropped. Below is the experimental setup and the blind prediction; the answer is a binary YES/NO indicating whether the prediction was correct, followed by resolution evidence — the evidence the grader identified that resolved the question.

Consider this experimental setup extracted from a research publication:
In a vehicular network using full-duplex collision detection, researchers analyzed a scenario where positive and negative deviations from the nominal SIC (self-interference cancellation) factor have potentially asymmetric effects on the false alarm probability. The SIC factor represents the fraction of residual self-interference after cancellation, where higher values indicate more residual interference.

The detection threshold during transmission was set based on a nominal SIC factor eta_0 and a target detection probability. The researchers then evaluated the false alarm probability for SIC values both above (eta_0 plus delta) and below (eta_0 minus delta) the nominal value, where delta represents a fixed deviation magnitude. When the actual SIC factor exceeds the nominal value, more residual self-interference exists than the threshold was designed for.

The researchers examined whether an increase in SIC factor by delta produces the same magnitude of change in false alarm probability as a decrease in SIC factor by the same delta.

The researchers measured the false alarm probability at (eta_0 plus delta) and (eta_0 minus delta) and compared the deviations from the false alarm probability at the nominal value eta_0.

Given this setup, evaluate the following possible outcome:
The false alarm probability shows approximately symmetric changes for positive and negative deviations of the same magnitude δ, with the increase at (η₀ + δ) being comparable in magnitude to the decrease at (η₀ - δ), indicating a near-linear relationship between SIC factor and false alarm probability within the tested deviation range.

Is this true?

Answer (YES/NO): NO